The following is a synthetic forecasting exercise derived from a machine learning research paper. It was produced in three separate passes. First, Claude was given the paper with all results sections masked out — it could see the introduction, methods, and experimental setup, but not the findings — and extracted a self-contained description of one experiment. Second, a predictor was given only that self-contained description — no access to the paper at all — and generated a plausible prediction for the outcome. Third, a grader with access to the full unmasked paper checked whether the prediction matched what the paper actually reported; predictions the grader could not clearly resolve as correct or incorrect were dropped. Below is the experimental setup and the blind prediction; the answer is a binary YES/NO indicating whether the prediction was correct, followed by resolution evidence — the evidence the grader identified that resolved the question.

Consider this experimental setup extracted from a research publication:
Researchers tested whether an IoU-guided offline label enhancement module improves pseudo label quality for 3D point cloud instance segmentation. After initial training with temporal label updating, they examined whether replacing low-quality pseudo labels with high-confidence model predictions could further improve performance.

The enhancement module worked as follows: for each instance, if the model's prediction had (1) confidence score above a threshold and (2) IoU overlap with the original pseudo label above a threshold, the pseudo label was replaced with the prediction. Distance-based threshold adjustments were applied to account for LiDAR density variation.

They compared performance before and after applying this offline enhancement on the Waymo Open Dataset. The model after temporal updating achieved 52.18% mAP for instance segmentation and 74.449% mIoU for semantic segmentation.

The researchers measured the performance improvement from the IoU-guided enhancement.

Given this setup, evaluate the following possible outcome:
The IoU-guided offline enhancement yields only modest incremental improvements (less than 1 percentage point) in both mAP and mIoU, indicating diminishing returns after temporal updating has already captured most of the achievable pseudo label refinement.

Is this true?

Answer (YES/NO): NO